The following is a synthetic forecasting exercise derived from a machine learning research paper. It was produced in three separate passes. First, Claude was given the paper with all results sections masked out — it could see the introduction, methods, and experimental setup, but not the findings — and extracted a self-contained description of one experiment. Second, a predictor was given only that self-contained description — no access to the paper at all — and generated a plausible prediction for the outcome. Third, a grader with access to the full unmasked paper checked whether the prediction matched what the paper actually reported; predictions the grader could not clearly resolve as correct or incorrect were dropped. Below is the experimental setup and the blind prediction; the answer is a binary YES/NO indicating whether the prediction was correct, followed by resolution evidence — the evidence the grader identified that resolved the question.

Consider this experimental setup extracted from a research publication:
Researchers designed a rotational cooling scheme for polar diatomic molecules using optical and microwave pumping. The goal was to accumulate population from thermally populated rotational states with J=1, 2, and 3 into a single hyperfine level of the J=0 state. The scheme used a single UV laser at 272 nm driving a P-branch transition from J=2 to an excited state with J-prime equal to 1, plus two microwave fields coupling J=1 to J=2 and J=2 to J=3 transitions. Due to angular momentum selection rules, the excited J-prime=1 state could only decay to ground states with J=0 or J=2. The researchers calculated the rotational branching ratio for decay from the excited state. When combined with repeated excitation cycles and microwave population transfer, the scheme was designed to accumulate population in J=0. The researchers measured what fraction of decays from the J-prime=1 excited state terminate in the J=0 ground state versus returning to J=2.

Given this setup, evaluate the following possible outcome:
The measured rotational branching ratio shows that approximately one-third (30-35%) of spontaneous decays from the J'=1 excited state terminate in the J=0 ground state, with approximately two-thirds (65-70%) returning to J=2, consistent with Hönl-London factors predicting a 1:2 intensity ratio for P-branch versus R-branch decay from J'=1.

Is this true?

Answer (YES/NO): NO